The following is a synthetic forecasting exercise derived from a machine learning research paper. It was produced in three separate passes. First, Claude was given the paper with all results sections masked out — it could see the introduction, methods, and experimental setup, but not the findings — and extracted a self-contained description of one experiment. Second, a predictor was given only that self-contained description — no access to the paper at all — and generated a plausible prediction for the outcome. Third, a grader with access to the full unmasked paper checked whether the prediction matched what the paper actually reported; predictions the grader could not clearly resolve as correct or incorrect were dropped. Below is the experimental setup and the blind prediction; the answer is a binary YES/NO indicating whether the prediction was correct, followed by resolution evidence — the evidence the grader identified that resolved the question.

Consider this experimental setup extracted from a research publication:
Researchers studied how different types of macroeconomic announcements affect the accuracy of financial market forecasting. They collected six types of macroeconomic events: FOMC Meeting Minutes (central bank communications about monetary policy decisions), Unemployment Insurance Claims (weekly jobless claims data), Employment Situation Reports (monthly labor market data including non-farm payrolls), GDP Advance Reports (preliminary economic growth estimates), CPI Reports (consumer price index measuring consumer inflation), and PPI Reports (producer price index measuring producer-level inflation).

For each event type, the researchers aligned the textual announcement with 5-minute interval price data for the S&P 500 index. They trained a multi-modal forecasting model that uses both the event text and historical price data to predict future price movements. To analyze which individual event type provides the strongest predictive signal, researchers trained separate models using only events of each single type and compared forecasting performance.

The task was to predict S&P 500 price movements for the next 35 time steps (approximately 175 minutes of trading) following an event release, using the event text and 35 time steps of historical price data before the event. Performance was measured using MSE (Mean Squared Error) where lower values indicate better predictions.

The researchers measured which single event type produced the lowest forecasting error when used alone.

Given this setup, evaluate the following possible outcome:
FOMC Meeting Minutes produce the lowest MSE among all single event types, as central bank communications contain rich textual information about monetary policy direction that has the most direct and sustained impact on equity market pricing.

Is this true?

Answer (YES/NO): YES